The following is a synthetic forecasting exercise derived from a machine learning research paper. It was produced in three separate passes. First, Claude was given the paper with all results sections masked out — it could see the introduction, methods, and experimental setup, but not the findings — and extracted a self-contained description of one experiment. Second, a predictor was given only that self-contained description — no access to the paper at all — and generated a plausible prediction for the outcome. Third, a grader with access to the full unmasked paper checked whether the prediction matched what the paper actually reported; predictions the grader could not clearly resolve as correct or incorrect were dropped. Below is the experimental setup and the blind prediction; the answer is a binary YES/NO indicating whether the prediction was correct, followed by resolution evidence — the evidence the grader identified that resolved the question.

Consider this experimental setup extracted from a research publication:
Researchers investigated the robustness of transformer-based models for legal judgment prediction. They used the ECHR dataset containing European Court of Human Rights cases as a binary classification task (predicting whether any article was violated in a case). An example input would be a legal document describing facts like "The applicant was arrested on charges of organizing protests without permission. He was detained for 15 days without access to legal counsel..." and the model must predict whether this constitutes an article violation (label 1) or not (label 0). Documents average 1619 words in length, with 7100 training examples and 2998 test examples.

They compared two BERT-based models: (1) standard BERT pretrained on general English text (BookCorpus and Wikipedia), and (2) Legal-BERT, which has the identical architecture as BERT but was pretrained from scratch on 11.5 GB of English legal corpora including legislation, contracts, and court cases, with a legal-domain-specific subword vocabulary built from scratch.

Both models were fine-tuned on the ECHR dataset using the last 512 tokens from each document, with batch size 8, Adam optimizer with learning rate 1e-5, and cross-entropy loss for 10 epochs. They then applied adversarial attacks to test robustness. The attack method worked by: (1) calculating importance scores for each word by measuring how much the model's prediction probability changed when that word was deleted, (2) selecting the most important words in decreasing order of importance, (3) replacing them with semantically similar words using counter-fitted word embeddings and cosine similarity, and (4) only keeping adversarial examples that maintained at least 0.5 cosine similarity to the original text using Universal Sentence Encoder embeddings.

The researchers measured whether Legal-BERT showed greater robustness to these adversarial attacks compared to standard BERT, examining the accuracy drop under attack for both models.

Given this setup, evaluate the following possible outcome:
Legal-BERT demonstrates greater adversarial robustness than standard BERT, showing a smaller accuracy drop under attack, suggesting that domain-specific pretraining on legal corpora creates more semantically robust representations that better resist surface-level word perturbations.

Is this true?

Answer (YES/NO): YES